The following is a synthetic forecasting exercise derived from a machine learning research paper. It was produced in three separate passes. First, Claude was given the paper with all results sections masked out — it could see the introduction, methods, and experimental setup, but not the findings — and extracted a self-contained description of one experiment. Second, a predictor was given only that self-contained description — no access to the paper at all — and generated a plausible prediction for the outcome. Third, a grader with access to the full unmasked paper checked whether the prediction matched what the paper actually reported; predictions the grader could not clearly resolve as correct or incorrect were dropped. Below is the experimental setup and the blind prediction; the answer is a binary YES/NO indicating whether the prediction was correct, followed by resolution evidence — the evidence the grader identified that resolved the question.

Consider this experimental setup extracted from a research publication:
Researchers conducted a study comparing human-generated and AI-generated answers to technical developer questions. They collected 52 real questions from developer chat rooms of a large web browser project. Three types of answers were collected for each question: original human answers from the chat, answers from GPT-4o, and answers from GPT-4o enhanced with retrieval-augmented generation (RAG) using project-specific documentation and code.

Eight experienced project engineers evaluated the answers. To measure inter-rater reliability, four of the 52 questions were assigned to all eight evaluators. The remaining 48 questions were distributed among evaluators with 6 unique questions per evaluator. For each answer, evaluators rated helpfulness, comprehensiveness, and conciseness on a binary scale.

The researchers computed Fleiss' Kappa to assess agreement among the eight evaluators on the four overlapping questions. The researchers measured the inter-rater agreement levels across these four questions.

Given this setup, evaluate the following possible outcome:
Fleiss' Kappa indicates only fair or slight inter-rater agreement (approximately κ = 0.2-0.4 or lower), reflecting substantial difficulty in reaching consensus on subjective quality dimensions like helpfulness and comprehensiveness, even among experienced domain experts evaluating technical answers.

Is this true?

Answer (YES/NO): NO